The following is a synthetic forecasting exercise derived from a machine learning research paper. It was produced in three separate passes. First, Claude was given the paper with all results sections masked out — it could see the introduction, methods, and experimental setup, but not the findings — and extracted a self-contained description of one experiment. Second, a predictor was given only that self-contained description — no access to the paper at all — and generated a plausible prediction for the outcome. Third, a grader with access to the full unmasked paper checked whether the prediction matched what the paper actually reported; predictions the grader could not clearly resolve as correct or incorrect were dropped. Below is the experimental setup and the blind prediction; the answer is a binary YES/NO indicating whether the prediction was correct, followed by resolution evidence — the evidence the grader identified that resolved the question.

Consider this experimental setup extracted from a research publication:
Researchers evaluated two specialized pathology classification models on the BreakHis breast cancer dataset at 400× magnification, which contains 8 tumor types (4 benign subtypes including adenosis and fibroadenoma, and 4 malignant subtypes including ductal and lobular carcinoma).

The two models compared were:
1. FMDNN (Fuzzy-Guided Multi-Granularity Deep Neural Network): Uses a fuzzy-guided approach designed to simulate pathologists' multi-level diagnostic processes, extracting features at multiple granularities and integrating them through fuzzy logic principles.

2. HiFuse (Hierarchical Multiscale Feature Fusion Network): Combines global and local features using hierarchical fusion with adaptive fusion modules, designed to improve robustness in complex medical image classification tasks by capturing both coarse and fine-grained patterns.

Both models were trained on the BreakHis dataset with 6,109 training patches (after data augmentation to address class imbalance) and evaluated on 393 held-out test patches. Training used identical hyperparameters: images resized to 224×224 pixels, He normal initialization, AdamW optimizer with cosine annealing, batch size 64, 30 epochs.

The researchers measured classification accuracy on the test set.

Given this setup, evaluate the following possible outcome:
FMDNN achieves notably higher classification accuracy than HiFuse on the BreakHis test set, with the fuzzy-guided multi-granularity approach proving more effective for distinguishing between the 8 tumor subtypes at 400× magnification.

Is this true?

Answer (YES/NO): YES